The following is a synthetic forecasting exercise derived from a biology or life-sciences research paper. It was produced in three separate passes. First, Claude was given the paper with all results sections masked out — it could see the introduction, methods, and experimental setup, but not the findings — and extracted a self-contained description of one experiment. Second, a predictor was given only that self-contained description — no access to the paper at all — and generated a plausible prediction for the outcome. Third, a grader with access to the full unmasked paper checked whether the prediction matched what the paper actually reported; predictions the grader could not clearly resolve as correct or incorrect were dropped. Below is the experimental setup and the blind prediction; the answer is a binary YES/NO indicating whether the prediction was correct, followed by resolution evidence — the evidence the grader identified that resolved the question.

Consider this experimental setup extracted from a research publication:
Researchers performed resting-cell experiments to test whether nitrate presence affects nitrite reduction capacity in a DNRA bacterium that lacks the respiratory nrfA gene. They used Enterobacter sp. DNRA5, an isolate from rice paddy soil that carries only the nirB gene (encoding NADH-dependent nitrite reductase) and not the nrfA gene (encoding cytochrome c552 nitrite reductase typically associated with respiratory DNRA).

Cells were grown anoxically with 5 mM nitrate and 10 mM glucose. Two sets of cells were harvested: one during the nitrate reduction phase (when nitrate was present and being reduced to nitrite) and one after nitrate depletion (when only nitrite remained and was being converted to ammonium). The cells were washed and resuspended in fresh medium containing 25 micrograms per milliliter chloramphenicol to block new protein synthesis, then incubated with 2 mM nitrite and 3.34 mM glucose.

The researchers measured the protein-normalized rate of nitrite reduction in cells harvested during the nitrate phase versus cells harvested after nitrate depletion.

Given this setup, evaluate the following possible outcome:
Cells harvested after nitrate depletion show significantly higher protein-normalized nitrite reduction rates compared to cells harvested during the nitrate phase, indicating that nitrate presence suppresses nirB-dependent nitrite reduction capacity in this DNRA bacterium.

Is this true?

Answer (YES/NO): YES